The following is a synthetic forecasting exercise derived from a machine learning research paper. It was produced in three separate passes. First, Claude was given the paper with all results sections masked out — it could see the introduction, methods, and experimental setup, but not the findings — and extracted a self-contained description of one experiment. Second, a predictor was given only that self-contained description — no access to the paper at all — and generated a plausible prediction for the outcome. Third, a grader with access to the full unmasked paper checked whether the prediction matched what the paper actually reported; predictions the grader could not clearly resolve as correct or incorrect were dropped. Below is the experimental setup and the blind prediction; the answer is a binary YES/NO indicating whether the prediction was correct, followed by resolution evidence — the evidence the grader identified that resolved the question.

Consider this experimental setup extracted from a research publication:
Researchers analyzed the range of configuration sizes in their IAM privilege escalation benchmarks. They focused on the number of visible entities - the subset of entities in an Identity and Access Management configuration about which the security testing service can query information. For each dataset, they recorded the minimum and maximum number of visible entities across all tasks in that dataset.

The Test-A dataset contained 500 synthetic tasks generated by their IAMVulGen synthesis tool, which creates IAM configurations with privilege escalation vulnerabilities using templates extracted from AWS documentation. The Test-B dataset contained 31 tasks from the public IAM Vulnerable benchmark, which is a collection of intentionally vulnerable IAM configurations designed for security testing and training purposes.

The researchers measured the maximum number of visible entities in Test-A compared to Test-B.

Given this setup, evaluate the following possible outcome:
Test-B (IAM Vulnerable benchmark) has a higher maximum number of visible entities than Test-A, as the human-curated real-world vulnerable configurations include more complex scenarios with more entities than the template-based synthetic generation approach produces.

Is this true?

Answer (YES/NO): NO